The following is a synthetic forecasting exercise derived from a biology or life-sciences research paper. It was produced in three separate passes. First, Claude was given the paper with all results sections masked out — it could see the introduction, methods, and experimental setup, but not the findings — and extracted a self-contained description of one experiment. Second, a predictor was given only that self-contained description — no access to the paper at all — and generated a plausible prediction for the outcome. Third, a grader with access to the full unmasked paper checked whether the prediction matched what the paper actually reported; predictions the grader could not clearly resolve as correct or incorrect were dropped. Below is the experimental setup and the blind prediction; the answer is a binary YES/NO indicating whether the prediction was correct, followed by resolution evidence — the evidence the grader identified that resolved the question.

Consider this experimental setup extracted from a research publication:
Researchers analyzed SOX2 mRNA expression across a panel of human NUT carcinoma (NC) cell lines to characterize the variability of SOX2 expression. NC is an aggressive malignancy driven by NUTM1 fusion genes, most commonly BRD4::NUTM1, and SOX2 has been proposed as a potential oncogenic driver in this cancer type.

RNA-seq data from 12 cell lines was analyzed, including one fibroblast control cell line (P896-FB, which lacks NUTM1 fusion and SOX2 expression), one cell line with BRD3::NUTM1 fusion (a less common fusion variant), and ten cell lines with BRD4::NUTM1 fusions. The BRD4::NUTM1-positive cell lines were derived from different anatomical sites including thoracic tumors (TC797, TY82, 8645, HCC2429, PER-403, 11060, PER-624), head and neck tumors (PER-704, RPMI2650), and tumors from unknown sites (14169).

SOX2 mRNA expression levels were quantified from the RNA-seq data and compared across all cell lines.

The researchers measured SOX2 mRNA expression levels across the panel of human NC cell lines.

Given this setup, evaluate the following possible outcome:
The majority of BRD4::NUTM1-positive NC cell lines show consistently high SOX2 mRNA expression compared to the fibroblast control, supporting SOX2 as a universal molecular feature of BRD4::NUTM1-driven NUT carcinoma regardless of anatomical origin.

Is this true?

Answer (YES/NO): NO